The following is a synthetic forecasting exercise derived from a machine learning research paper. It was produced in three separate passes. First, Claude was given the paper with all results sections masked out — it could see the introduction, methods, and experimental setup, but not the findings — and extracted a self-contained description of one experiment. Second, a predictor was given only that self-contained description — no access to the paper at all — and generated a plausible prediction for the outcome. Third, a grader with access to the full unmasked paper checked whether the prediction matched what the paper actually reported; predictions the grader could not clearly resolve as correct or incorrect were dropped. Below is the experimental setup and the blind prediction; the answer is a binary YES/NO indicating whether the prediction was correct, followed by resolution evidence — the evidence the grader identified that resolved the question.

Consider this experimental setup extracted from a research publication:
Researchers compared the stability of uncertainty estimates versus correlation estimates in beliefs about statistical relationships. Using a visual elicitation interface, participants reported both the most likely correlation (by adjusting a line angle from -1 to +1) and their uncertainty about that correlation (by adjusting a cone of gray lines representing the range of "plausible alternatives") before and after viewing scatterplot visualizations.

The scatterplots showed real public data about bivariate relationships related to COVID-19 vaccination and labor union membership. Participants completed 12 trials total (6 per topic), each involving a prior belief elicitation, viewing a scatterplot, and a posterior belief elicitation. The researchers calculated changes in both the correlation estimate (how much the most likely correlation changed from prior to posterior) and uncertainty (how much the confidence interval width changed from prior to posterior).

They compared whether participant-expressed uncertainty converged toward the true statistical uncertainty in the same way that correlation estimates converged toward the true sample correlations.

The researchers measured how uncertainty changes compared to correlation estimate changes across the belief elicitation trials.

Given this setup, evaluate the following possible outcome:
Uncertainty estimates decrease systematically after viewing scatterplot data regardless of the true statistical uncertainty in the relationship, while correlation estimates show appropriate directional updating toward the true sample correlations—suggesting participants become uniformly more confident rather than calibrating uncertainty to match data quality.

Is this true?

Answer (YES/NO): NO